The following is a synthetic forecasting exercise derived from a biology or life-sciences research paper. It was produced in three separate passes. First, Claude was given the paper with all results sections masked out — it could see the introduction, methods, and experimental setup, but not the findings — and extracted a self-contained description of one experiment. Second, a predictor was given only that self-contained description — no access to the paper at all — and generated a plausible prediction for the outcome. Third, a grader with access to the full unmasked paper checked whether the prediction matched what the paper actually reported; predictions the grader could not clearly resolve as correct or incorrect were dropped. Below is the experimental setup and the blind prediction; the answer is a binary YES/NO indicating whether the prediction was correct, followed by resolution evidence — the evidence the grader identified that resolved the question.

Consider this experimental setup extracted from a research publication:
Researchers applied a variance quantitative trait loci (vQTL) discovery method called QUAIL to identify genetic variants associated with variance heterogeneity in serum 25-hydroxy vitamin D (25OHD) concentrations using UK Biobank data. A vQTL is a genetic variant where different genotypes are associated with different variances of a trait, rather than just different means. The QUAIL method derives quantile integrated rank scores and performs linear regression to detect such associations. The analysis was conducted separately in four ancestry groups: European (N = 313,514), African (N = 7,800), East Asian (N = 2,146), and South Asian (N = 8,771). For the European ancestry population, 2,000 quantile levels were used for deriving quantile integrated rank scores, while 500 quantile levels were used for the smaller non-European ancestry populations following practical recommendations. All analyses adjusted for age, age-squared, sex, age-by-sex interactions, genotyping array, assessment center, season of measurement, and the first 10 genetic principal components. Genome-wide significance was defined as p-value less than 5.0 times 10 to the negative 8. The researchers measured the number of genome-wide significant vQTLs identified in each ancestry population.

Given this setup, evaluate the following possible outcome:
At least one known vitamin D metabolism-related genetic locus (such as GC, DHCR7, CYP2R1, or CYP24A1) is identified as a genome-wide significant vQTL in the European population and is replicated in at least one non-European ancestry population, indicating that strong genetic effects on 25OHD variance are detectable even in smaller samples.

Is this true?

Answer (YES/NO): NO